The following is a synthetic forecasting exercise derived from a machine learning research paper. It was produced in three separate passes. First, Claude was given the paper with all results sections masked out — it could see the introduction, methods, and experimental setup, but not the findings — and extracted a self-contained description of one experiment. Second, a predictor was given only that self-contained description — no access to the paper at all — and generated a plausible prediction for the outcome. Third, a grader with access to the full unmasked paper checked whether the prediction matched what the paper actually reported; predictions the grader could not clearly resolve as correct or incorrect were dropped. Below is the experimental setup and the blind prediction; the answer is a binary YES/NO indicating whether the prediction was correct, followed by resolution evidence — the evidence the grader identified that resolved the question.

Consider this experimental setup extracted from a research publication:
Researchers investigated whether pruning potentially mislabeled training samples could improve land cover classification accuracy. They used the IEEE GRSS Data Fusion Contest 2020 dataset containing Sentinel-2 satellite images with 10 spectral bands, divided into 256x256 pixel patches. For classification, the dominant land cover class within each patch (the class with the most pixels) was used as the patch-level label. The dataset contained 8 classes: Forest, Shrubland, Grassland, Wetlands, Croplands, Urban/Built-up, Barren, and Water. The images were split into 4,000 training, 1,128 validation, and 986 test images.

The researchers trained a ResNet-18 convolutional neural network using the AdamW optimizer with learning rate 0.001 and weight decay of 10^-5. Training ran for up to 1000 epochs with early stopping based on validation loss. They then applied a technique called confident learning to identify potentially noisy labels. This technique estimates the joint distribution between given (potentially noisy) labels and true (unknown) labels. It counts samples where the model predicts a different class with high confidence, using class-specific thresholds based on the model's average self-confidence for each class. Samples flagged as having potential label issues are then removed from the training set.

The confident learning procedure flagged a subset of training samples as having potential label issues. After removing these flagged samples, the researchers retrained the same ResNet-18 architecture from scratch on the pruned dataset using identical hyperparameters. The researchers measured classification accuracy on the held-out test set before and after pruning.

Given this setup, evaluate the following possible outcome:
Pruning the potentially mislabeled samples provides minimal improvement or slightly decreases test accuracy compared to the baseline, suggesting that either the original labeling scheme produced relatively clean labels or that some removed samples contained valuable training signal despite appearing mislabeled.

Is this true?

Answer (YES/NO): NO